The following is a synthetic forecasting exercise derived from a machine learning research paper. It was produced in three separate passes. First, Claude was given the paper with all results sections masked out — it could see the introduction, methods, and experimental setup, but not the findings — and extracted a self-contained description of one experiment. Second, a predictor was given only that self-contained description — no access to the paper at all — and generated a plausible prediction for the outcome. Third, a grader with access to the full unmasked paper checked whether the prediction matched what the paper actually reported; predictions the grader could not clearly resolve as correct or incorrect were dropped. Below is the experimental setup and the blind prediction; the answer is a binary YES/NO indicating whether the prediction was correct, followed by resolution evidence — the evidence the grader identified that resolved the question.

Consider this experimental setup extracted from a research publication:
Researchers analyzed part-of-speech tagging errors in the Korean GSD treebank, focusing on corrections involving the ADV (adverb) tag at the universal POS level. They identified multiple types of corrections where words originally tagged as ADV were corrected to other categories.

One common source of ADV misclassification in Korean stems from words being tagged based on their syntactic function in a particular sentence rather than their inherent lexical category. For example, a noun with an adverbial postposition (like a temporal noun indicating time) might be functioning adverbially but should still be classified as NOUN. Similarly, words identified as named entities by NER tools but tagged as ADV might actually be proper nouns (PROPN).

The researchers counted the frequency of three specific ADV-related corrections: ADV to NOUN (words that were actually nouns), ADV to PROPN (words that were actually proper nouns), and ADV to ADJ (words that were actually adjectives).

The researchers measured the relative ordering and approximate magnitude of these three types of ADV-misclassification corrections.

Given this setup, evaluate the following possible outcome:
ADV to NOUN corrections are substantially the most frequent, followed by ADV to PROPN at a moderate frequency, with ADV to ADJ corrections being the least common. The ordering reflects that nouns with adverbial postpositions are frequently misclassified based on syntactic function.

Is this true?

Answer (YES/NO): YES